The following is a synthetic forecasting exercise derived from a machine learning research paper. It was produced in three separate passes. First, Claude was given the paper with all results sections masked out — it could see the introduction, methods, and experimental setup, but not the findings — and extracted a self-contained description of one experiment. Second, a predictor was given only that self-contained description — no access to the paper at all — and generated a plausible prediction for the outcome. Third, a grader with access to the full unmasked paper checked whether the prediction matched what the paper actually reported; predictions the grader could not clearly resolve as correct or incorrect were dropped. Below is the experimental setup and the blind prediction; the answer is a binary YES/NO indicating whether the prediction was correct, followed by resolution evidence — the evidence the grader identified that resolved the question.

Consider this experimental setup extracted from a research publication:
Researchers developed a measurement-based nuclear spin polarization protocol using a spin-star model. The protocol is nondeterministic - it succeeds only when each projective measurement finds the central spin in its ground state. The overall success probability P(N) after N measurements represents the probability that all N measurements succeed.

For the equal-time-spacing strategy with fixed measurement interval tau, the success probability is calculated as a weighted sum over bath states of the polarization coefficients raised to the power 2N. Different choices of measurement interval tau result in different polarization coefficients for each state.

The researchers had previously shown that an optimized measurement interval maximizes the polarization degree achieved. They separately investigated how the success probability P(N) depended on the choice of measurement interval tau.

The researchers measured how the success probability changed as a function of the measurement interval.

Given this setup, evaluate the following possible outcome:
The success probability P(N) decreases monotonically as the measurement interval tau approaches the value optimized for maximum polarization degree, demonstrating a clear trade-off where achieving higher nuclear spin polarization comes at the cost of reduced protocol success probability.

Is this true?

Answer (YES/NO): NO